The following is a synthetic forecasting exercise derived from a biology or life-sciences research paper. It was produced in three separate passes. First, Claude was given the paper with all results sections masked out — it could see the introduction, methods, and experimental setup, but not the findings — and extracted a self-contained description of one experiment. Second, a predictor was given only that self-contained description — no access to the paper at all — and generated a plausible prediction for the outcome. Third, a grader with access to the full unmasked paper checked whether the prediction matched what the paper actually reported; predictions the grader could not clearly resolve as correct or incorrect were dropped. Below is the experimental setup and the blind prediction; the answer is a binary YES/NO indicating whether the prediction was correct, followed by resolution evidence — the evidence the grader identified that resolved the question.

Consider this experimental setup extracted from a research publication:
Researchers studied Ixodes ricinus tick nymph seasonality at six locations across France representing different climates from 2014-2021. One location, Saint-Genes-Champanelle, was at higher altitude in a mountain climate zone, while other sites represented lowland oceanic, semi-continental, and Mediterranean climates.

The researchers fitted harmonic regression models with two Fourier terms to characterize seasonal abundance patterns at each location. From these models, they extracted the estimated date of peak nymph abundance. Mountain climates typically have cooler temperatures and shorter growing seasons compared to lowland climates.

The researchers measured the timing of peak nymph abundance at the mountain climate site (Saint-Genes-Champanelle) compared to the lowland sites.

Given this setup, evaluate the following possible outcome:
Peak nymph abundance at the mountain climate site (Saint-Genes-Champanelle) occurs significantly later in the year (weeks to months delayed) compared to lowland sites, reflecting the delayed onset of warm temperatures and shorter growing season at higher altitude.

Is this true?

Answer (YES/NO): YES